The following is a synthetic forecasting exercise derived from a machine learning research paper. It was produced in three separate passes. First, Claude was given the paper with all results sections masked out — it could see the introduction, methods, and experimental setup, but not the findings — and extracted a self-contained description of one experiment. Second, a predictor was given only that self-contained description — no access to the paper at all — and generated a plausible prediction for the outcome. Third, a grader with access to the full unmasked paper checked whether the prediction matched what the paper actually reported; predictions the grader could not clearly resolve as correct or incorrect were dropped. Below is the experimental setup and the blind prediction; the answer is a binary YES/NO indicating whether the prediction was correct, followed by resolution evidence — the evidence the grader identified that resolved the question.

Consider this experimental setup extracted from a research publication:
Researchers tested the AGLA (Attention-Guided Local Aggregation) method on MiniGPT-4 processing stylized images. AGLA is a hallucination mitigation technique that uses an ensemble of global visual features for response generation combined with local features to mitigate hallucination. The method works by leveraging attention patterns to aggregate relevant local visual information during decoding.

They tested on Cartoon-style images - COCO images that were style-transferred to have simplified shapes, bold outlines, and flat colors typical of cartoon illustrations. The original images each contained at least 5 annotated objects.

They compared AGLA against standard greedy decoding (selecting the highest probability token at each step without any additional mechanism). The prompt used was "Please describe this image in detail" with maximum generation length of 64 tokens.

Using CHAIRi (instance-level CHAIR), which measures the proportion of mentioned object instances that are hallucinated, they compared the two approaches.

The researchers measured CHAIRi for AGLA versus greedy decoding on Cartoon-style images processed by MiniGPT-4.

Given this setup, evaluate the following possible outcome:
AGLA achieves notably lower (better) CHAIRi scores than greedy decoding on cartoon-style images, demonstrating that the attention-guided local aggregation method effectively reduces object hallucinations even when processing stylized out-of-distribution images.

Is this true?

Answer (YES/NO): NO